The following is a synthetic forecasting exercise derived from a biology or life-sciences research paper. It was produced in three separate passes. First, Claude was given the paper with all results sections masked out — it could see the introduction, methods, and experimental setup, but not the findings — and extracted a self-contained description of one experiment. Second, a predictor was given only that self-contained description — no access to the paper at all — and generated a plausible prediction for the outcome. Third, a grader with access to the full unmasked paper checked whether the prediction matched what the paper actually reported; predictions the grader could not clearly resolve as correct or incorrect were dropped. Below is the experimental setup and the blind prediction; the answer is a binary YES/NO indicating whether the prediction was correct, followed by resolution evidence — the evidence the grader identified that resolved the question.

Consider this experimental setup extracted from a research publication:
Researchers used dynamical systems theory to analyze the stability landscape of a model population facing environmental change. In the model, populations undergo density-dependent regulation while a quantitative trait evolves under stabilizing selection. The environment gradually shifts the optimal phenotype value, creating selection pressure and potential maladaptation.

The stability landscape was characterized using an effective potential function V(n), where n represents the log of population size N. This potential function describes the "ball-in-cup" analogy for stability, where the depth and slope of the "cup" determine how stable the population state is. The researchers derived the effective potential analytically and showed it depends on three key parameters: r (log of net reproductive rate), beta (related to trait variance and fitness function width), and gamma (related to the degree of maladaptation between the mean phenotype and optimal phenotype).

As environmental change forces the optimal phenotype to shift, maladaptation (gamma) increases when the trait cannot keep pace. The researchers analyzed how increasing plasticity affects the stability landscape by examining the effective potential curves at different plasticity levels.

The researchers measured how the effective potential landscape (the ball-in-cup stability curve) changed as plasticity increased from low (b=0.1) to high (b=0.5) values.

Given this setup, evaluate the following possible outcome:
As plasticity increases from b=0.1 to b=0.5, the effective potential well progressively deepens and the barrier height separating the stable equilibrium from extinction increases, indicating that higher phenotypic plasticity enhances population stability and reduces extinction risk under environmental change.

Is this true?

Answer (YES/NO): YES